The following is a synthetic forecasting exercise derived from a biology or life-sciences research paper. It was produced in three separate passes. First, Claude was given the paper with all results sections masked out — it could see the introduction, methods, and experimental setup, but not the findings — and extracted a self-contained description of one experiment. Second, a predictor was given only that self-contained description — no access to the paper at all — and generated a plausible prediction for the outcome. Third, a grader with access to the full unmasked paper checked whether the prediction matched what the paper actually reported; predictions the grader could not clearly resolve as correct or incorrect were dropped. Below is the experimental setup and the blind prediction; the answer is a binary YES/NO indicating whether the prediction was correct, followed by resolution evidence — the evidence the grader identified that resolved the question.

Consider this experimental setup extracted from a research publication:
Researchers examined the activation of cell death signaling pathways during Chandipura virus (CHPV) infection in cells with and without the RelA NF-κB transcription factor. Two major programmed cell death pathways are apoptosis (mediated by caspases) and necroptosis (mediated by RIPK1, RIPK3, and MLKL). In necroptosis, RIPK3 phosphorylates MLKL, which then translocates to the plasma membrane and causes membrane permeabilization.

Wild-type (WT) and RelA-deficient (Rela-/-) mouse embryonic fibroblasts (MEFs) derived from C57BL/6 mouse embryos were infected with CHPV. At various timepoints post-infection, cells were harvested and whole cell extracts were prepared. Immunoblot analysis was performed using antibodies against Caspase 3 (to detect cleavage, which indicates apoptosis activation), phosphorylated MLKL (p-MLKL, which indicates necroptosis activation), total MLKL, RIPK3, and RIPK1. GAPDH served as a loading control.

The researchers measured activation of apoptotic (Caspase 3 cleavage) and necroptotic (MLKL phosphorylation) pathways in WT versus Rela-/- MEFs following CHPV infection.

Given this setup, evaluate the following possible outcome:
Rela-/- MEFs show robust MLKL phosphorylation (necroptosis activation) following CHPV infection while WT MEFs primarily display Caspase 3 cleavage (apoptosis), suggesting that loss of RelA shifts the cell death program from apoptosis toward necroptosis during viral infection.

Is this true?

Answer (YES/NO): NO